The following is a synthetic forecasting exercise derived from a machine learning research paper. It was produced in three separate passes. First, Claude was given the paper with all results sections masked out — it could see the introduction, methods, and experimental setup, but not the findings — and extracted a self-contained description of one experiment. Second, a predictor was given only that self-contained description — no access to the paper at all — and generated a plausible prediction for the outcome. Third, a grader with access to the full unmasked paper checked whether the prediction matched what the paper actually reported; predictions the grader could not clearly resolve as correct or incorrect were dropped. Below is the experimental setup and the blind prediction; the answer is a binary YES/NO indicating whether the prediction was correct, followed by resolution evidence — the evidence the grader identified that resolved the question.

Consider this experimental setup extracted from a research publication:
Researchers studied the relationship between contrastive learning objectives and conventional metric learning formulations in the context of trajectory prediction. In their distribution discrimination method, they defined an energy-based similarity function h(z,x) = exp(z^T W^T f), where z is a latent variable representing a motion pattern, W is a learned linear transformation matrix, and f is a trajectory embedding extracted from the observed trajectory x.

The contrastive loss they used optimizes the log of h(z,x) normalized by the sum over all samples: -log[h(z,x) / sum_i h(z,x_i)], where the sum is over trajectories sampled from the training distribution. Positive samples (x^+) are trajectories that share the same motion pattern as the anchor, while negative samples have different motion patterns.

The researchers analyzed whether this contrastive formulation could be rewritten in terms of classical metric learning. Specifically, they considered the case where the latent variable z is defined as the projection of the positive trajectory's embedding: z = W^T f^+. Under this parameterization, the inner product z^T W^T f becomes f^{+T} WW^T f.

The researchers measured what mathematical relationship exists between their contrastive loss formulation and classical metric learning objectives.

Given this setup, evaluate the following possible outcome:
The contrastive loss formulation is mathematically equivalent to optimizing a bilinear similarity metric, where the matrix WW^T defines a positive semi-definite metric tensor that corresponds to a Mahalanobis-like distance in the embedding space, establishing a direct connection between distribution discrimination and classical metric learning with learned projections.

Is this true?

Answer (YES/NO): YES